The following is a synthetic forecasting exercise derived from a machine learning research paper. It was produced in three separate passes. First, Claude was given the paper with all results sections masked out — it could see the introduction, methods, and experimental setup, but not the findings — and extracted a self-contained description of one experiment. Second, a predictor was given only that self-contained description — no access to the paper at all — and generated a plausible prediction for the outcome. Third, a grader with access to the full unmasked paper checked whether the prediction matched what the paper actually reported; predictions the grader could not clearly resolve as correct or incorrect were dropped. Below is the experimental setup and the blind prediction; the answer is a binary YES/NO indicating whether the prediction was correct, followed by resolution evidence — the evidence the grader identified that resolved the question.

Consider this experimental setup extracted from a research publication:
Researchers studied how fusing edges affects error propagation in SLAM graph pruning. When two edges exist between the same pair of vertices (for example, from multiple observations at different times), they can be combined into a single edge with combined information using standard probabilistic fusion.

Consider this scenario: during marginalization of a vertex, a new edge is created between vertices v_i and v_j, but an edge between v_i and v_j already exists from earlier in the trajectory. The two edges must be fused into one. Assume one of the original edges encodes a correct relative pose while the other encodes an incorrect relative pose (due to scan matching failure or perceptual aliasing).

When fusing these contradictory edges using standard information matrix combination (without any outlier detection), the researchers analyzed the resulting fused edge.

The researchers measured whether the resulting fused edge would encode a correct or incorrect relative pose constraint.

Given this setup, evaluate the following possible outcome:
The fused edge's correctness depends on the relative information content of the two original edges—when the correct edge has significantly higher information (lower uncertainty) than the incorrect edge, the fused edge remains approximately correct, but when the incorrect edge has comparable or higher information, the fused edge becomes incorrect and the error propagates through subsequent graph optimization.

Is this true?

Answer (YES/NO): NO